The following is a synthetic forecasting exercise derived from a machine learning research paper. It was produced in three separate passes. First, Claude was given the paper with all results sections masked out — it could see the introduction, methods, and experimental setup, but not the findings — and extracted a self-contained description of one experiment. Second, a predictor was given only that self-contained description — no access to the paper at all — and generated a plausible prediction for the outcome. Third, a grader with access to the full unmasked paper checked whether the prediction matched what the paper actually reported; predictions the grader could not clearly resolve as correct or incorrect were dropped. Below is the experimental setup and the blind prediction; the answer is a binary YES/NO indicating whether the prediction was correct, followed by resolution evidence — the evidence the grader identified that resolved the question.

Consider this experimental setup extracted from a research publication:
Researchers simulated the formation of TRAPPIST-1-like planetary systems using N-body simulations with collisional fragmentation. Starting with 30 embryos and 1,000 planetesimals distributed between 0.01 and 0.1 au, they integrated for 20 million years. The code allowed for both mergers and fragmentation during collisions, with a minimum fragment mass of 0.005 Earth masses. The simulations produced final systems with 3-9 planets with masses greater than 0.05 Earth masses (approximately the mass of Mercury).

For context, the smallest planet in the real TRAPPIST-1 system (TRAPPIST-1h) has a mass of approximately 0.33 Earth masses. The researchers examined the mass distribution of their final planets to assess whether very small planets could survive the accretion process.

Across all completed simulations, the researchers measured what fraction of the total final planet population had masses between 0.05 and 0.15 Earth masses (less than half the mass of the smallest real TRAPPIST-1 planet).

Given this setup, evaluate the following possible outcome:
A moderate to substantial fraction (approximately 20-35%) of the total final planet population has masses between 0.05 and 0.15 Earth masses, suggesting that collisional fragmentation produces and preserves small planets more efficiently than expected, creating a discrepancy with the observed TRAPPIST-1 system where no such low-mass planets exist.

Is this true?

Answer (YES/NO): NO